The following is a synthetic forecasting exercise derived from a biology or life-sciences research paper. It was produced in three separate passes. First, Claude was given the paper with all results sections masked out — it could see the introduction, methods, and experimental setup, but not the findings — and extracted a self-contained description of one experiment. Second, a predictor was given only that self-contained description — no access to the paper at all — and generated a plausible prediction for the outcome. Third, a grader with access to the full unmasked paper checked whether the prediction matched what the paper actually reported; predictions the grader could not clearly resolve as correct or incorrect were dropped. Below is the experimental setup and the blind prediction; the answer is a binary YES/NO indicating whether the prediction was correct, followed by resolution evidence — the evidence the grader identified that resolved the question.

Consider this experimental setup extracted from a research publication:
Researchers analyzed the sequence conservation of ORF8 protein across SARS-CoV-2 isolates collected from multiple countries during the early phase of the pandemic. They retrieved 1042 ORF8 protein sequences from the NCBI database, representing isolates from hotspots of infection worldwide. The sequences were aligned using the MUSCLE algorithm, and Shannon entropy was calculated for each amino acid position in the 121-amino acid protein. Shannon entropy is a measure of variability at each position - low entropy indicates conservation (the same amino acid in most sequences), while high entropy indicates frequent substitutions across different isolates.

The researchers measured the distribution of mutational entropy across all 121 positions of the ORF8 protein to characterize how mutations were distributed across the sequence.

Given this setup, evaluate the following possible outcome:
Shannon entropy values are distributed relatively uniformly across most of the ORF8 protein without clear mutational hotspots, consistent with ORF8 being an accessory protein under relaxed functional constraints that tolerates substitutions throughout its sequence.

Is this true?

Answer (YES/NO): NO